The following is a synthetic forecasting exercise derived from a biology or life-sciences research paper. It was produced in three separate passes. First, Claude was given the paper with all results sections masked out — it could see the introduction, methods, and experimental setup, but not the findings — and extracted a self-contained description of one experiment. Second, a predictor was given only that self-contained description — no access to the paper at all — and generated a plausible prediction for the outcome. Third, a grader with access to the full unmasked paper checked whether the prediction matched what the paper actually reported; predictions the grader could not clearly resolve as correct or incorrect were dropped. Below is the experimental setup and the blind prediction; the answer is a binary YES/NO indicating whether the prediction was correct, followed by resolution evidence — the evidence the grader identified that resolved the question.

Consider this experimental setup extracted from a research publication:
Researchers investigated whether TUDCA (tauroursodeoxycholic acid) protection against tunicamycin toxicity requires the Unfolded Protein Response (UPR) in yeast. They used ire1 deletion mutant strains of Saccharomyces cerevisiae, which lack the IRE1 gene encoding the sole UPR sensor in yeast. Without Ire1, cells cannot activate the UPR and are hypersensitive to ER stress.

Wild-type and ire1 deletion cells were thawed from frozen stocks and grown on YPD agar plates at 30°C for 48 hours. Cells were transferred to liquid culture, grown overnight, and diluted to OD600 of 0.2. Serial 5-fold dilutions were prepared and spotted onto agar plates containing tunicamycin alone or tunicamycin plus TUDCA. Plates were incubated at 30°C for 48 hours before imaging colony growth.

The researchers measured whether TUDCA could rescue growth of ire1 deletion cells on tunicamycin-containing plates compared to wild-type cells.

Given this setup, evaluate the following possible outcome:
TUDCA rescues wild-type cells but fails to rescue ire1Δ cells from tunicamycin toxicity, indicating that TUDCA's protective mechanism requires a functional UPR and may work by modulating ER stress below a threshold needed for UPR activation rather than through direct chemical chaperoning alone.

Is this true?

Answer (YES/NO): NO